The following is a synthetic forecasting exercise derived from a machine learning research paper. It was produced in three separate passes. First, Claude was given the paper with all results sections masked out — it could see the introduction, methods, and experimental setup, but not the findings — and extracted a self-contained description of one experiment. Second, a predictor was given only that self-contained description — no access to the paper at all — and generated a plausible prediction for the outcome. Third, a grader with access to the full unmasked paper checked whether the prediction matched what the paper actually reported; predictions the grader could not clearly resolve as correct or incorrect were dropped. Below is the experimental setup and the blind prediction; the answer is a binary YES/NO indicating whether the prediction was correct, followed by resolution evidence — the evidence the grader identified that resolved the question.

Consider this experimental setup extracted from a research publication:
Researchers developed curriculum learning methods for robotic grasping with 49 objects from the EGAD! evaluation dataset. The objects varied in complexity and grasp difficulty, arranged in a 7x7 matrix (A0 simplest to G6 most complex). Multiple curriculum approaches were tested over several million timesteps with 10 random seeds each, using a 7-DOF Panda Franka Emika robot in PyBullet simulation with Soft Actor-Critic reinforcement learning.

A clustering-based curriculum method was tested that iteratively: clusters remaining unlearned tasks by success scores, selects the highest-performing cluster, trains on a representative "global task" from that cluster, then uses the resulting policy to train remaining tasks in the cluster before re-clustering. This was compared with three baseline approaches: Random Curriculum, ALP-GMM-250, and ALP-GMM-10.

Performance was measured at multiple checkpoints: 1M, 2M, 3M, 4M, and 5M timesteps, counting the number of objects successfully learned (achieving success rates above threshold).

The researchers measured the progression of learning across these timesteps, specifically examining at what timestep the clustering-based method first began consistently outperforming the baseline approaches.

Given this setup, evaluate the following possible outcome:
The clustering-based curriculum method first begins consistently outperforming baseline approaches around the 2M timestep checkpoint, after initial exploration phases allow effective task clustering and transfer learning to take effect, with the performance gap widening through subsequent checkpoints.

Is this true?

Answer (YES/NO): YES